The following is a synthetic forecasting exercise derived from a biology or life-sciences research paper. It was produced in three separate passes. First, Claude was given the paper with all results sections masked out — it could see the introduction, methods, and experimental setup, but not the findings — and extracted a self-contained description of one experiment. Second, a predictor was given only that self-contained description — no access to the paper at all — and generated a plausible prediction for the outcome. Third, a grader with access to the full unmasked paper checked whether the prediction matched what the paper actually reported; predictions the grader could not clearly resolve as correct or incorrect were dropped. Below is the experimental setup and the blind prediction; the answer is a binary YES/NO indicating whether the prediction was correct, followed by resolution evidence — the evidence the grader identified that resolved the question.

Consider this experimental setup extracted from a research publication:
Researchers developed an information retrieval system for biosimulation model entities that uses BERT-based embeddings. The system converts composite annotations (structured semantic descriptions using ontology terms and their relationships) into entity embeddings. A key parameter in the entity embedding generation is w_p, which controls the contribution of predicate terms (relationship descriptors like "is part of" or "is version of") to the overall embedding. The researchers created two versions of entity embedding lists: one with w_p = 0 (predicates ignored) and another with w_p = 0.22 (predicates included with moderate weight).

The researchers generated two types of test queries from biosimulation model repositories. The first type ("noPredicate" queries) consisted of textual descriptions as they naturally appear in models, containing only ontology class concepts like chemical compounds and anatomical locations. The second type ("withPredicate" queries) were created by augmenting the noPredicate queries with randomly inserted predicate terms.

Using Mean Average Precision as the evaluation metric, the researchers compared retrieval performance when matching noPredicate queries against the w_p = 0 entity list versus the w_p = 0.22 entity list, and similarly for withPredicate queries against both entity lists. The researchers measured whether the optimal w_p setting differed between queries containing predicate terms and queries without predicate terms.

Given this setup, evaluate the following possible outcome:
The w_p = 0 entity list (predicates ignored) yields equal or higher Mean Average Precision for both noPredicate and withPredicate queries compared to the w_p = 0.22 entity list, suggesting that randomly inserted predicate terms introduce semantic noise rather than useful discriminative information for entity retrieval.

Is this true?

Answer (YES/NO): NO